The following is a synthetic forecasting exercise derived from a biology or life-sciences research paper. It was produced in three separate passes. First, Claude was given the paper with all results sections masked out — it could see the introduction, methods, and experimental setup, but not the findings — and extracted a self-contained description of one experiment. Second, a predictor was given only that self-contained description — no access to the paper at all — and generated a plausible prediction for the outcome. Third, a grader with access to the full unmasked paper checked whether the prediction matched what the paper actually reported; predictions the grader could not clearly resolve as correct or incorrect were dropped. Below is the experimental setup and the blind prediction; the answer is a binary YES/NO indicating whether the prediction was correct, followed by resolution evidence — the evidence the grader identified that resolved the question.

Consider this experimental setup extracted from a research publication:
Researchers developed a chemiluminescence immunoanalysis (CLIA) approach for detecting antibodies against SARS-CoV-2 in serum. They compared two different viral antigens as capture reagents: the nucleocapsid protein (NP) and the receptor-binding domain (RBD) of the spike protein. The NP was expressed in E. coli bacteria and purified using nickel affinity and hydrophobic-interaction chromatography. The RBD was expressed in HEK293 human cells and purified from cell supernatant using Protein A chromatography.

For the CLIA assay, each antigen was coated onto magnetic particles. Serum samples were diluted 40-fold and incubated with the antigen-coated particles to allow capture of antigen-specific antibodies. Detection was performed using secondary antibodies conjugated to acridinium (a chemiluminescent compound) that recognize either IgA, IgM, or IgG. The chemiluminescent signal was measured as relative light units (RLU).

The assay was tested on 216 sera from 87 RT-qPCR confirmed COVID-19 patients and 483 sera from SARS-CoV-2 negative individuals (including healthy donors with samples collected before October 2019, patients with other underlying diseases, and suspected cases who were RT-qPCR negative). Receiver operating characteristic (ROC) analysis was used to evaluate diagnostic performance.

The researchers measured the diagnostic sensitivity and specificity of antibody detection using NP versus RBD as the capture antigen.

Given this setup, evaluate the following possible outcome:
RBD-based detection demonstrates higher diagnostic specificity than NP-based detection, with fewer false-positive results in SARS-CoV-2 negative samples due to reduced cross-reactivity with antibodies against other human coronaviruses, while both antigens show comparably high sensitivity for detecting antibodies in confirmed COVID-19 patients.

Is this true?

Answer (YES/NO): NO